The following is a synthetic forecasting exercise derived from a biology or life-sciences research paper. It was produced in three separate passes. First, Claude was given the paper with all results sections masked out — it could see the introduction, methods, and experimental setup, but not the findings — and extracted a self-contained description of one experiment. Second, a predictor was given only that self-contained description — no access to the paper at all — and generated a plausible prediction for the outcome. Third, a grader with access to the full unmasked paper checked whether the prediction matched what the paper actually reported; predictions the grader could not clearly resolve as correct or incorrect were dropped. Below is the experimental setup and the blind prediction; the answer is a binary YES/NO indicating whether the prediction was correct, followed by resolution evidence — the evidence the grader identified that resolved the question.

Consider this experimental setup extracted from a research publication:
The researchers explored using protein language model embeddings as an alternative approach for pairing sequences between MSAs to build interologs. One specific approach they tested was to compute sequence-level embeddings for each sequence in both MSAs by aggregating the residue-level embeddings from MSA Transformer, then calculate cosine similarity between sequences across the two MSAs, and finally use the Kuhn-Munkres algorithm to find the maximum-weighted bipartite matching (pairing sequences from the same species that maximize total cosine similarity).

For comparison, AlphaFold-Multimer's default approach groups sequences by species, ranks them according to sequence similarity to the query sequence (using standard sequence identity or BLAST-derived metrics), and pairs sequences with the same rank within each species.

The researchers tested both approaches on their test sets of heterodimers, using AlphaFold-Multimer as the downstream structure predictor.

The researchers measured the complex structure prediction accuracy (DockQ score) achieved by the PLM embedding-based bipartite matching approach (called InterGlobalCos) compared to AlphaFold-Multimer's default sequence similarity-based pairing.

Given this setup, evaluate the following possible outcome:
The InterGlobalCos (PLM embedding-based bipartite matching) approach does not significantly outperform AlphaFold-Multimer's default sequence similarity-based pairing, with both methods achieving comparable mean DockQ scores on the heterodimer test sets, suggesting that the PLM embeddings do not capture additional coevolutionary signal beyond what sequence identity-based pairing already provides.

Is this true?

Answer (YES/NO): NO